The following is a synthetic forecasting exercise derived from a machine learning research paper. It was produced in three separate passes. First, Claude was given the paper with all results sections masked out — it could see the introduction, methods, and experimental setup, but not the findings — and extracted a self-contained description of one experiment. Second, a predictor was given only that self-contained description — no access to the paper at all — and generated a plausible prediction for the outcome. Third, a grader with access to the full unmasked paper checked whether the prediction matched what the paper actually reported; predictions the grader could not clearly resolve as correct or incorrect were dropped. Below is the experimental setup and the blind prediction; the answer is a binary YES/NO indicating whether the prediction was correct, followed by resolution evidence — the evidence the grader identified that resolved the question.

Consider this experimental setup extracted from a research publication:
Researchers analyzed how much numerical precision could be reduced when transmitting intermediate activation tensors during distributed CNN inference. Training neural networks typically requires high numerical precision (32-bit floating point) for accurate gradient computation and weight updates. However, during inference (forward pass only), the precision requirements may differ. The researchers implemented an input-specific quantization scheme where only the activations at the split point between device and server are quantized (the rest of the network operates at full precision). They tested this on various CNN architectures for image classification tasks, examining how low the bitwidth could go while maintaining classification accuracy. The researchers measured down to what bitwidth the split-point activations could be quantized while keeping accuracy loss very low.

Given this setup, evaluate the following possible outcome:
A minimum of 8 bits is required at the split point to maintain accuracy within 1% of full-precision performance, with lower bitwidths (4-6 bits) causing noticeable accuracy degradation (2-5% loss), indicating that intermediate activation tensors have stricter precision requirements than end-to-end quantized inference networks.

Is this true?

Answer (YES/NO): NO